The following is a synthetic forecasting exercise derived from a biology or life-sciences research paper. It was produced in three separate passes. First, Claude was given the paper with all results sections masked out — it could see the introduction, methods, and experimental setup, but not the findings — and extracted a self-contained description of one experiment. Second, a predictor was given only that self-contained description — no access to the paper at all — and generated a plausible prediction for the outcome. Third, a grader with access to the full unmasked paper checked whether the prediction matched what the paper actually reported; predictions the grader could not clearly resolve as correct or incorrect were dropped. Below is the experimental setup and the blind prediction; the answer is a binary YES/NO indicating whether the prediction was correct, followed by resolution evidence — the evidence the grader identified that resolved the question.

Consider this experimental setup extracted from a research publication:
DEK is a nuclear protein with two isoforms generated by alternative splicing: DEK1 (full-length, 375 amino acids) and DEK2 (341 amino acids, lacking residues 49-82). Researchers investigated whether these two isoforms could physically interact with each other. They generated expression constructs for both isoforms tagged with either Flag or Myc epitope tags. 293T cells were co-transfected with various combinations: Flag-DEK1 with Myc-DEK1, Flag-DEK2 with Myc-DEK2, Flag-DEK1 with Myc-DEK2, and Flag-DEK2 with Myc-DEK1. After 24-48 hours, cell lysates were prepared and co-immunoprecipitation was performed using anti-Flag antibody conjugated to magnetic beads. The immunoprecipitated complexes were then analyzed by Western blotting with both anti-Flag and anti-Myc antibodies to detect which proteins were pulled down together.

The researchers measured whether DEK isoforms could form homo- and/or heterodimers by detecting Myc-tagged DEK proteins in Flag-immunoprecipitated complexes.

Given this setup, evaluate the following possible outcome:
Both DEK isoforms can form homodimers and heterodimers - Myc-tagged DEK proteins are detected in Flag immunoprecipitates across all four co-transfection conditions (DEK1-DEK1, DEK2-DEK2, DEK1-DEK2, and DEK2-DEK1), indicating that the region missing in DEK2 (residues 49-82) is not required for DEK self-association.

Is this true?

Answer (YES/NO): NO